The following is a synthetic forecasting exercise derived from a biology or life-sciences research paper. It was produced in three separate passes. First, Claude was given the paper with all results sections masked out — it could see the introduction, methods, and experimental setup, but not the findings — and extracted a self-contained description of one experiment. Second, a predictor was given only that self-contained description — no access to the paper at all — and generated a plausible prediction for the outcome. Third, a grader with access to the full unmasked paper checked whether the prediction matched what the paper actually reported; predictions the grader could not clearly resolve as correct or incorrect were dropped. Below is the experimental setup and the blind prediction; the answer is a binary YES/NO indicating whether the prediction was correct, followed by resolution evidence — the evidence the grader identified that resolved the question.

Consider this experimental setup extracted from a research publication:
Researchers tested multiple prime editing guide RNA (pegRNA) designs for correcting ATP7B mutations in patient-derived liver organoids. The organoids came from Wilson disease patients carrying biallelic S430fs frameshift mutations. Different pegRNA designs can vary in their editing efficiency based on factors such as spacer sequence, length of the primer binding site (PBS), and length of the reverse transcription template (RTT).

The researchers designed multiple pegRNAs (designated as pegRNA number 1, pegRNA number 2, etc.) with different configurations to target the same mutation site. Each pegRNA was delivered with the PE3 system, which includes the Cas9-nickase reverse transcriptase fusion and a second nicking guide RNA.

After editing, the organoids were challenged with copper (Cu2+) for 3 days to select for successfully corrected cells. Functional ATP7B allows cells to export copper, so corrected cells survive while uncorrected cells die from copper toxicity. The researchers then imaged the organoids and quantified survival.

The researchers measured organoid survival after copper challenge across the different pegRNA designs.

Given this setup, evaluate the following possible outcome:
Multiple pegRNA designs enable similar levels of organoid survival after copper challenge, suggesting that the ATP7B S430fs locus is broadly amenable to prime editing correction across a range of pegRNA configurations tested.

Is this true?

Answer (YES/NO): NO